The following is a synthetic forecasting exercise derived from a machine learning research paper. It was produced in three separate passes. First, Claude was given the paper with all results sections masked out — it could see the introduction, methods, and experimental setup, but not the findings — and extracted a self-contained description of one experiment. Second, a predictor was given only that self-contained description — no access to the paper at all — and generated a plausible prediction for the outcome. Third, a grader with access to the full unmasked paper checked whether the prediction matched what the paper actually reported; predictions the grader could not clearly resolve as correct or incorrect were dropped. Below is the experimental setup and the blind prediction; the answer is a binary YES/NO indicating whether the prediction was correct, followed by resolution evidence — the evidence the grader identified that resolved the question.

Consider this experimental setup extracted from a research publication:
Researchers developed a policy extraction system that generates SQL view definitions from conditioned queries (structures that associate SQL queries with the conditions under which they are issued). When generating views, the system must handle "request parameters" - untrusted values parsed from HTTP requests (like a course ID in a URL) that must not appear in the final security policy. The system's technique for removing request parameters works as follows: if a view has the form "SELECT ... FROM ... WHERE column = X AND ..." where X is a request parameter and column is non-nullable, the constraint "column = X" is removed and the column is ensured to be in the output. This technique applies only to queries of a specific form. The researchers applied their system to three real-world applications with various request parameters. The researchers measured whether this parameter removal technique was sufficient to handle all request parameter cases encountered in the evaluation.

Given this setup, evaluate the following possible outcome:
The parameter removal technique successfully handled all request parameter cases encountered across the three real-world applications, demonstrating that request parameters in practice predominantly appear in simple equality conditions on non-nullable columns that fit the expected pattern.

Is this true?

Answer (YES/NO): YES